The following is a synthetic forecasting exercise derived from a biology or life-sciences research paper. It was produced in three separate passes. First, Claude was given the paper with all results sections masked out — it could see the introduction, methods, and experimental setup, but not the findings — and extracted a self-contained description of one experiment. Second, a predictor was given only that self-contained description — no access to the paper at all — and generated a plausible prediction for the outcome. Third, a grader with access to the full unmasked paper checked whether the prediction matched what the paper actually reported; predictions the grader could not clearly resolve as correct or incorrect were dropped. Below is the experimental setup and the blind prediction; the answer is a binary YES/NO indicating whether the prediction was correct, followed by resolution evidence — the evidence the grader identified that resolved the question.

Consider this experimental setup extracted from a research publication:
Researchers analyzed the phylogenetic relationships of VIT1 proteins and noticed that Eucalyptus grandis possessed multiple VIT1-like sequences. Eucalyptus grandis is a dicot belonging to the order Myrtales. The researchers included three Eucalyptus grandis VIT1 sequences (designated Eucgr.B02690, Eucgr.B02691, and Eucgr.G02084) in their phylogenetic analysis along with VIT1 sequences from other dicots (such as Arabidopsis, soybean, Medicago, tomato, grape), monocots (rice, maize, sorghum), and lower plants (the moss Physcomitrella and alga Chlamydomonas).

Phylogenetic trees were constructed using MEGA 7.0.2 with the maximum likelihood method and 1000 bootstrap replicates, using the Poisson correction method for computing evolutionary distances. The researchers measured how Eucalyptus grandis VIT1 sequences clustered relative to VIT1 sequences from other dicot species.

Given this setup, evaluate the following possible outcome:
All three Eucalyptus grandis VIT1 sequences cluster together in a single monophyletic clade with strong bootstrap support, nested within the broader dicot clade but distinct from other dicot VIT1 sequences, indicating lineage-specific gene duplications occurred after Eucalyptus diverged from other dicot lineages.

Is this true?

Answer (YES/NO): NO